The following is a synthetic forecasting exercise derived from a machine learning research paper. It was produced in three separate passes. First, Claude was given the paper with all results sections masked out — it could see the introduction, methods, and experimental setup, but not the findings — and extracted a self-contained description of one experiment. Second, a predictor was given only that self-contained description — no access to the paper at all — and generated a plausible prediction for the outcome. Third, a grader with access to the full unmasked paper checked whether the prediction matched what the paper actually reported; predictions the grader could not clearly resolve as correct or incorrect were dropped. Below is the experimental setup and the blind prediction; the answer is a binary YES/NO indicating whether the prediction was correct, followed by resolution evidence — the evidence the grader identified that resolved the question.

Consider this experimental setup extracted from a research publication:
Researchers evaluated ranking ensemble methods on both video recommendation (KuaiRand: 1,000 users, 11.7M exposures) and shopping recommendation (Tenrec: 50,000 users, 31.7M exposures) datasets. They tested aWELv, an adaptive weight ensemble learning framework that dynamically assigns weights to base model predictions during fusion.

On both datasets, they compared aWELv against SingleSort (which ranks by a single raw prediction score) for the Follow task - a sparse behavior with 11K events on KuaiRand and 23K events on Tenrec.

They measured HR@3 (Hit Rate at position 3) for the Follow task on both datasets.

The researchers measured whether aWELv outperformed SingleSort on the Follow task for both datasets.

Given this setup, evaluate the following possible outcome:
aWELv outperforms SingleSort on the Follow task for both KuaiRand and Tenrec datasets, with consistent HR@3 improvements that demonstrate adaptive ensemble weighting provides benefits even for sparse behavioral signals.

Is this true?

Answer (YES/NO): NO